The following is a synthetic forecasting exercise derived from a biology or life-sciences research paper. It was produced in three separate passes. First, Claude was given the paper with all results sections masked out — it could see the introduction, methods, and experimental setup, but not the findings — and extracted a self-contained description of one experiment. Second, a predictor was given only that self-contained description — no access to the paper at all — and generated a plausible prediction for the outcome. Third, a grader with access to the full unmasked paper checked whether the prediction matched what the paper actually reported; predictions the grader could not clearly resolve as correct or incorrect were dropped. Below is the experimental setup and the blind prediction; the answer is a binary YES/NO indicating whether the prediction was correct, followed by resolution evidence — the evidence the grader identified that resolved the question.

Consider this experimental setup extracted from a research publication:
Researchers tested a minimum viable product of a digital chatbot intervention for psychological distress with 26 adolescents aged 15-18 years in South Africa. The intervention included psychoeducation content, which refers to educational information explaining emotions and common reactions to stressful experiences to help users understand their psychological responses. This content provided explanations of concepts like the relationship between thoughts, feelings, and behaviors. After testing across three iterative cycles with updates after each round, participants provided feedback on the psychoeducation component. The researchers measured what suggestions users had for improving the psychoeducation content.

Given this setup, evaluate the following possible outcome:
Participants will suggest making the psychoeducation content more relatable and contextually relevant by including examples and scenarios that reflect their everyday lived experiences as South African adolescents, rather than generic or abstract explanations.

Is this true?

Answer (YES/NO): NO